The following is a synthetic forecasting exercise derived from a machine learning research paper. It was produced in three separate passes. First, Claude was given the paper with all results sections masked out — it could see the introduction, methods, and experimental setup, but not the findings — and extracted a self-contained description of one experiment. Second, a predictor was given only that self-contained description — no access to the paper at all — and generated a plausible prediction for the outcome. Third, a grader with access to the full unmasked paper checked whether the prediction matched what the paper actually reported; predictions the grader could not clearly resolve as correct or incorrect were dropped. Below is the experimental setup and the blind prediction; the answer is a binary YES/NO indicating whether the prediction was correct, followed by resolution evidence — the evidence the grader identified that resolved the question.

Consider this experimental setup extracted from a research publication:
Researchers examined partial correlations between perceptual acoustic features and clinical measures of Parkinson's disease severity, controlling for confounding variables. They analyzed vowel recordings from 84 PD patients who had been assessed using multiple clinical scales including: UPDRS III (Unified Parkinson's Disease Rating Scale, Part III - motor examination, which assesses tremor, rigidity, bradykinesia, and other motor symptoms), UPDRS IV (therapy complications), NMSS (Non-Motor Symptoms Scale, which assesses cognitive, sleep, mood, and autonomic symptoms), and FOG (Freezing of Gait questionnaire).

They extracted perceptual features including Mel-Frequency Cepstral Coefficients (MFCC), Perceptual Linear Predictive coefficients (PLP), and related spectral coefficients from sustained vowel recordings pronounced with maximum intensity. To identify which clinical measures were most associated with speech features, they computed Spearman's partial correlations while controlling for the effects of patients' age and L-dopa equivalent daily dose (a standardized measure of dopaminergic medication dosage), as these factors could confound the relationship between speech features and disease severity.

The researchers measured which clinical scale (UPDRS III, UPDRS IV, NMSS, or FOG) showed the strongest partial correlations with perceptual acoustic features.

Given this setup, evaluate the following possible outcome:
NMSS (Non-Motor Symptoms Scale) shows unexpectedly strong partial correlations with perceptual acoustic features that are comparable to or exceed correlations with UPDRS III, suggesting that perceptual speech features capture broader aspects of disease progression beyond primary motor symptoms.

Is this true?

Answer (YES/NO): NO